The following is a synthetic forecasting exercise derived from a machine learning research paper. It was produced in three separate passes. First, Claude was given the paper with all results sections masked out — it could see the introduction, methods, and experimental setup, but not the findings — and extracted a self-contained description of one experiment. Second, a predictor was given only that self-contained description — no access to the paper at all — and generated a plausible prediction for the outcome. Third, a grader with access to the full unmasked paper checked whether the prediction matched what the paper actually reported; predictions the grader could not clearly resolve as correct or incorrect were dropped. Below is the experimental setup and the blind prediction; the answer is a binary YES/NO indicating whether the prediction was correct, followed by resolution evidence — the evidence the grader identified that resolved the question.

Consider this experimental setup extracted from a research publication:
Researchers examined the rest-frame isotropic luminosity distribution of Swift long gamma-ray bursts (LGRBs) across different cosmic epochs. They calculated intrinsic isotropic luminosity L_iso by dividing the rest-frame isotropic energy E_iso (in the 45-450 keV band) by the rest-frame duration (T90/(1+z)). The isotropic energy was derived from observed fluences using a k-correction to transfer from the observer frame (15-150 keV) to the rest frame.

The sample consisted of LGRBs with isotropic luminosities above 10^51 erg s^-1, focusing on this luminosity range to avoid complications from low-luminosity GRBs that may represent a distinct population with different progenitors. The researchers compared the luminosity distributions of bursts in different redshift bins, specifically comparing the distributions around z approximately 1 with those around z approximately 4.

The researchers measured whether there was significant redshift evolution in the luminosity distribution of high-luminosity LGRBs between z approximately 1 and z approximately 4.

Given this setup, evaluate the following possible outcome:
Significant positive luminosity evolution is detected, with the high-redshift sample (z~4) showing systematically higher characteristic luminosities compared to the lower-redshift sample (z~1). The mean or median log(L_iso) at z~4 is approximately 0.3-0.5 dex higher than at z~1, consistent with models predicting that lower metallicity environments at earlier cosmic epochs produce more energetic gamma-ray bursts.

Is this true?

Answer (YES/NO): NO